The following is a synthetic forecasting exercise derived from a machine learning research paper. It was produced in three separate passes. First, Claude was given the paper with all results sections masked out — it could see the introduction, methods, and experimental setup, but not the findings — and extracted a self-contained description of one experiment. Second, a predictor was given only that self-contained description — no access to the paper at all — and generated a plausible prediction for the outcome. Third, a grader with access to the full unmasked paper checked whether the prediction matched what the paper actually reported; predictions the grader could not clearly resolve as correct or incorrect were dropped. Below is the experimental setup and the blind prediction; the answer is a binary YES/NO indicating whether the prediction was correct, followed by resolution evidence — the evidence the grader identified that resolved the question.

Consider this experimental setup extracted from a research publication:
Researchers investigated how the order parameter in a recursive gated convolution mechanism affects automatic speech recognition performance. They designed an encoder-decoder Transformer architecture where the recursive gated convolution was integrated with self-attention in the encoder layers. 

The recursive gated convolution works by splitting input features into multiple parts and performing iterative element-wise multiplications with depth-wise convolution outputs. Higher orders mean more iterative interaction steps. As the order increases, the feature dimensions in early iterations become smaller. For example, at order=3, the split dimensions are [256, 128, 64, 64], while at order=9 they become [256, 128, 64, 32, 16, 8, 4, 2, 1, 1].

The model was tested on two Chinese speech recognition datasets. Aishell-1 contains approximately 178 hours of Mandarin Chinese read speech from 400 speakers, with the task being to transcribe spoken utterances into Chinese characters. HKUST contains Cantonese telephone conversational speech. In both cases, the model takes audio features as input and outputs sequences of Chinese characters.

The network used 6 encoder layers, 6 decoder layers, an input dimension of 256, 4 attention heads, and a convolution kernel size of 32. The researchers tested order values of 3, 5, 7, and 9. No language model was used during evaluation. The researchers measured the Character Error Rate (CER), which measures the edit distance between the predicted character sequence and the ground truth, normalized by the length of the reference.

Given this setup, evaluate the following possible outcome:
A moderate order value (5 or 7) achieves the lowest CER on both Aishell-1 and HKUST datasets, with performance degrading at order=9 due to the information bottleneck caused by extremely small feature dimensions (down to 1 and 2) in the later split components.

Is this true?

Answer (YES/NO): NO